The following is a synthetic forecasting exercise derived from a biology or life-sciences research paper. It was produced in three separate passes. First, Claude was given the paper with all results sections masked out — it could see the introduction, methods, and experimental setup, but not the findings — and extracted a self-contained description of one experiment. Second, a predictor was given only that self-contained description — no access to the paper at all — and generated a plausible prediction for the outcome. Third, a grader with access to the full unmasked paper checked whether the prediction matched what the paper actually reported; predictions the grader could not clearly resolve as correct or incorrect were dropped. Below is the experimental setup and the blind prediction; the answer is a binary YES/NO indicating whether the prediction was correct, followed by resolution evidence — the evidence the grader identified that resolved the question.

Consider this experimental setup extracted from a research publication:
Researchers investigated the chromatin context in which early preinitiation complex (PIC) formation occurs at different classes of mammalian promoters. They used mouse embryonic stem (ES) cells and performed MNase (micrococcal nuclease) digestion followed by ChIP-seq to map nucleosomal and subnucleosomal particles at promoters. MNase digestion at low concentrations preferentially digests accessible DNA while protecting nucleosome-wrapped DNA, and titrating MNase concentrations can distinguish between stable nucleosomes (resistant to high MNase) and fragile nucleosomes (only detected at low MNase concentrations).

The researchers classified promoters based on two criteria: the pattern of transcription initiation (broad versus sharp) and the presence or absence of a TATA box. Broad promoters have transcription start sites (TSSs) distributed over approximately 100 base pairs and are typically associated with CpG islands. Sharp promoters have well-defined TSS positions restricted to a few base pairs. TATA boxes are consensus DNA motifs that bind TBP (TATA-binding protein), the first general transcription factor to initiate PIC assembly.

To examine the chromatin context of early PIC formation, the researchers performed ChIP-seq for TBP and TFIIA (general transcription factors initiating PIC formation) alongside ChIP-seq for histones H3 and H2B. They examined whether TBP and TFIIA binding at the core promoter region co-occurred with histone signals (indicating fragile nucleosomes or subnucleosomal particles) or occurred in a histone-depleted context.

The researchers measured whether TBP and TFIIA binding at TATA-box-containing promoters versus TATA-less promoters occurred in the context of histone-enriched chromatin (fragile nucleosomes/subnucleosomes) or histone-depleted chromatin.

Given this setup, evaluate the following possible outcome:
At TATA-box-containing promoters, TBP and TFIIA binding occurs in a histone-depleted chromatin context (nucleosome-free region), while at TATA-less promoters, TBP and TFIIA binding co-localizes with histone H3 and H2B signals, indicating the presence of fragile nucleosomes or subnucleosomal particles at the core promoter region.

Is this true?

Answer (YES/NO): NO